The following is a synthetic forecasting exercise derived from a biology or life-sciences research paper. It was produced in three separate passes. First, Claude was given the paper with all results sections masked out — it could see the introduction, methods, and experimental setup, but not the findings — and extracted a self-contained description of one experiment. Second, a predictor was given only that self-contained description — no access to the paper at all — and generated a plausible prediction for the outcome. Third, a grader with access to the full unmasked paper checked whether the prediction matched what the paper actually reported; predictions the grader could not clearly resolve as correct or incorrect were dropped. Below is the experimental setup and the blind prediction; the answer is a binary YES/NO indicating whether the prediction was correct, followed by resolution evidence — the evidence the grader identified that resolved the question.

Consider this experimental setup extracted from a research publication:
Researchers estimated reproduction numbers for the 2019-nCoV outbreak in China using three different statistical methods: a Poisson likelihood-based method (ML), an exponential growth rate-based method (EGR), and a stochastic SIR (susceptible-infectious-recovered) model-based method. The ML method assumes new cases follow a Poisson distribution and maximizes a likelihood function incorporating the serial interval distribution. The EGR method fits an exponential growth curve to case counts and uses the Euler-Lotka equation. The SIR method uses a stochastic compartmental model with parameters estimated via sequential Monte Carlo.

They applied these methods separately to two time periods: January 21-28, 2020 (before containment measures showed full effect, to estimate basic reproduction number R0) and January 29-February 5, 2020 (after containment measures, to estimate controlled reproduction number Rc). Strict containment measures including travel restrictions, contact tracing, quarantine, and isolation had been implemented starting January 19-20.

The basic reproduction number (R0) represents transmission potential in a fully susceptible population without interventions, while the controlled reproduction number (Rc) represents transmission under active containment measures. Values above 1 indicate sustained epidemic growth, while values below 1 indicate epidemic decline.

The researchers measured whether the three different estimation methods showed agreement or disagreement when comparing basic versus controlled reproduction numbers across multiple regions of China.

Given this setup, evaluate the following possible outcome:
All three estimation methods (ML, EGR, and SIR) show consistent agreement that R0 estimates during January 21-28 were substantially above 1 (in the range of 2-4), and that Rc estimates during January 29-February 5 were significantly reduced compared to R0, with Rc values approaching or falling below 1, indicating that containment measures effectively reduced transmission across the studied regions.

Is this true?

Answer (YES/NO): NO